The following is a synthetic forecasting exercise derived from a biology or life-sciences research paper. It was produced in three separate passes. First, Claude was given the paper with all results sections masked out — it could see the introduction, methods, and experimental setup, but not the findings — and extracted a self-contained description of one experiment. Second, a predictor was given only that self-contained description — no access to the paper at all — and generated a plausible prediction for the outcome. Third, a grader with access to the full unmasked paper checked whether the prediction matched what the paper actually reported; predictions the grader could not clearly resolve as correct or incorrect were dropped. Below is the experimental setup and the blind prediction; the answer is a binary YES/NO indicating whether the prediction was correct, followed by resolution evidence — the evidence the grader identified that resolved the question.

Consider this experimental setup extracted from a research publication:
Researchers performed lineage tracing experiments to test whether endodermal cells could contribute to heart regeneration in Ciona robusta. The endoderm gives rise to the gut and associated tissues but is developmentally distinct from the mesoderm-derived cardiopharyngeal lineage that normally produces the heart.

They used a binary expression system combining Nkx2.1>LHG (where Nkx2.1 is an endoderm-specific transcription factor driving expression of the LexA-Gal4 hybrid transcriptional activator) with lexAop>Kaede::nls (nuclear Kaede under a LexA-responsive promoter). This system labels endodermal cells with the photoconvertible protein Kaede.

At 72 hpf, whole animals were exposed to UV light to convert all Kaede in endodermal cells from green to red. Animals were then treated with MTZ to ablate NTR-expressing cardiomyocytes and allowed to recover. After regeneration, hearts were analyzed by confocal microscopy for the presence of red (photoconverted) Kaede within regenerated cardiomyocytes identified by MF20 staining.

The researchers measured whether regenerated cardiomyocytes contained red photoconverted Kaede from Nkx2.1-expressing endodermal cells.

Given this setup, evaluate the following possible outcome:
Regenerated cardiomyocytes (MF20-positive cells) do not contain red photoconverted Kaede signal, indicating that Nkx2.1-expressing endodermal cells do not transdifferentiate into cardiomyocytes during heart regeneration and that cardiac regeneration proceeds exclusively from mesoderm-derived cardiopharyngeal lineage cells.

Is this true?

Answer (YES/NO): NO